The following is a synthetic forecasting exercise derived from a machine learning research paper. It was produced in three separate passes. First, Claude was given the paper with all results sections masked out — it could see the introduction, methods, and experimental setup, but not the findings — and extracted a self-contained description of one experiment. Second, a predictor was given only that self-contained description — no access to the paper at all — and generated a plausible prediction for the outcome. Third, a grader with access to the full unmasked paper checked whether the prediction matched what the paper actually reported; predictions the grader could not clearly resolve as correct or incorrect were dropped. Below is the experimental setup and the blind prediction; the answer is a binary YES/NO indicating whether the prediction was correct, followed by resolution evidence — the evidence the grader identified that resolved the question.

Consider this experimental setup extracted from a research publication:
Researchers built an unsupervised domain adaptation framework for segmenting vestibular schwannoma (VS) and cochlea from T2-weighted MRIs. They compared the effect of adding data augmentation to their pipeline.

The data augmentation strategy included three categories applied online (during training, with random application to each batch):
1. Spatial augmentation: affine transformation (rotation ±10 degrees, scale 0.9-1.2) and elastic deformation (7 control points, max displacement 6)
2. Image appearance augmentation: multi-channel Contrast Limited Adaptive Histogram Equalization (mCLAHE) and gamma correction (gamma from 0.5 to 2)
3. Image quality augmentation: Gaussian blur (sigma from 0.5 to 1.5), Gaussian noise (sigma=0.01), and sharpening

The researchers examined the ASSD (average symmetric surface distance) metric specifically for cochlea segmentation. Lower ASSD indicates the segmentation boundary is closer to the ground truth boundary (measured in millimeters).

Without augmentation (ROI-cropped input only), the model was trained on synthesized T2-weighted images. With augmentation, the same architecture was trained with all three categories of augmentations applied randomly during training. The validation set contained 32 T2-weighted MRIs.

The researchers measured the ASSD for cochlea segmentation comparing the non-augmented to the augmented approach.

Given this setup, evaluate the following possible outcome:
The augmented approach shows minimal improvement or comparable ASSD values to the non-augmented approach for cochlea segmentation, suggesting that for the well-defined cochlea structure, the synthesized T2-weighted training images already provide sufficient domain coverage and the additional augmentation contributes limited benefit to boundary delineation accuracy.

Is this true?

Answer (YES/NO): NO